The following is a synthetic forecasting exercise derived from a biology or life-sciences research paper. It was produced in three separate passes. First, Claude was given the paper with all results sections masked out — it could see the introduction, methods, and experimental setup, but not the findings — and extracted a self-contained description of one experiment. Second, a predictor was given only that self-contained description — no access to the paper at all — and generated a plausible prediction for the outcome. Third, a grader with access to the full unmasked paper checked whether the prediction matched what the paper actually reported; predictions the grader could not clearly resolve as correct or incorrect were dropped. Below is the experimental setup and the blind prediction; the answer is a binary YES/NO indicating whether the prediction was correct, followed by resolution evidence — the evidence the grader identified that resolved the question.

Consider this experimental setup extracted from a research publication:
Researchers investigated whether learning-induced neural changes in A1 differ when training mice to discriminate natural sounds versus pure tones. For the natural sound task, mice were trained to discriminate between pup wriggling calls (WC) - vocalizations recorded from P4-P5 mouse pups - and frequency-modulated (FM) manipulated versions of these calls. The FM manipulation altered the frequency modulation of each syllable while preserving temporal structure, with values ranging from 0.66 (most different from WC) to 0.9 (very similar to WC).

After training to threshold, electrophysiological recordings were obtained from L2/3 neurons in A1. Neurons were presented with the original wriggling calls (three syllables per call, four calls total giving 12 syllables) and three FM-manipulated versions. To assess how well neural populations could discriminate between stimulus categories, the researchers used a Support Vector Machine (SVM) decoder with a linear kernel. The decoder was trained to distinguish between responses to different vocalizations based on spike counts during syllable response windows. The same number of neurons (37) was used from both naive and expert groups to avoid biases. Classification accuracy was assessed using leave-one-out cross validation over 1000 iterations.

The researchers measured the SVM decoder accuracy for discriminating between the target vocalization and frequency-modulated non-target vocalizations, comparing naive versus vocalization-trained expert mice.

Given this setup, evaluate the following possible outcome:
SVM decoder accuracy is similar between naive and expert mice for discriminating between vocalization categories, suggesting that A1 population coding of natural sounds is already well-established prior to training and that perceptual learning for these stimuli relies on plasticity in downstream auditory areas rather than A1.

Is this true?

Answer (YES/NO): NO